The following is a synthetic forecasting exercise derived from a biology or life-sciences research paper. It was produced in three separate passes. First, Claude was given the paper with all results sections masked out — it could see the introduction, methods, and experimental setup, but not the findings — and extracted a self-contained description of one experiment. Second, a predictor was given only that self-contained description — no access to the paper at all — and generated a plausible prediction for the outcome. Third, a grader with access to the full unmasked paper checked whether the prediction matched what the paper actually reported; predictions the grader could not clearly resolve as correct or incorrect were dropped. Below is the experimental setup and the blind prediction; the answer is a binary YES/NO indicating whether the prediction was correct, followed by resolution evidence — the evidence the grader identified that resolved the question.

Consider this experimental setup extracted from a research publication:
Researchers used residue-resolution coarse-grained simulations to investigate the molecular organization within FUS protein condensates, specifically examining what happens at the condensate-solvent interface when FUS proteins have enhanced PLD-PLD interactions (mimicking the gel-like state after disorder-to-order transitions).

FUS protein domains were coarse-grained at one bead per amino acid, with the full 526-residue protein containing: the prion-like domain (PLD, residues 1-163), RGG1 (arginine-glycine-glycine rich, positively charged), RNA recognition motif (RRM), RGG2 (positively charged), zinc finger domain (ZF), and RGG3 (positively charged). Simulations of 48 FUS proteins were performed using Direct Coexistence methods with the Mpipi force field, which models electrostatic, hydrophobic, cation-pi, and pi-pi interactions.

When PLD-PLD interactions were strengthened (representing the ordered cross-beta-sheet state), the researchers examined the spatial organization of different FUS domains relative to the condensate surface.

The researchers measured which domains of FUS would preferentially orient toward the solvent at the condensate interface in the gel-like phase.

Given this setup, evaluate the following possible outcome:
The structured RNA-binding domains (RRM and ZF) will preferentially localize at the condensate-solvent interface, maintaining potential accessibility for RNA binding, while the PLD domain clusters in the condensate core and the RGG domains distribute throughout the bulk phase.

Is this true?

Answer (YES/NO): NO